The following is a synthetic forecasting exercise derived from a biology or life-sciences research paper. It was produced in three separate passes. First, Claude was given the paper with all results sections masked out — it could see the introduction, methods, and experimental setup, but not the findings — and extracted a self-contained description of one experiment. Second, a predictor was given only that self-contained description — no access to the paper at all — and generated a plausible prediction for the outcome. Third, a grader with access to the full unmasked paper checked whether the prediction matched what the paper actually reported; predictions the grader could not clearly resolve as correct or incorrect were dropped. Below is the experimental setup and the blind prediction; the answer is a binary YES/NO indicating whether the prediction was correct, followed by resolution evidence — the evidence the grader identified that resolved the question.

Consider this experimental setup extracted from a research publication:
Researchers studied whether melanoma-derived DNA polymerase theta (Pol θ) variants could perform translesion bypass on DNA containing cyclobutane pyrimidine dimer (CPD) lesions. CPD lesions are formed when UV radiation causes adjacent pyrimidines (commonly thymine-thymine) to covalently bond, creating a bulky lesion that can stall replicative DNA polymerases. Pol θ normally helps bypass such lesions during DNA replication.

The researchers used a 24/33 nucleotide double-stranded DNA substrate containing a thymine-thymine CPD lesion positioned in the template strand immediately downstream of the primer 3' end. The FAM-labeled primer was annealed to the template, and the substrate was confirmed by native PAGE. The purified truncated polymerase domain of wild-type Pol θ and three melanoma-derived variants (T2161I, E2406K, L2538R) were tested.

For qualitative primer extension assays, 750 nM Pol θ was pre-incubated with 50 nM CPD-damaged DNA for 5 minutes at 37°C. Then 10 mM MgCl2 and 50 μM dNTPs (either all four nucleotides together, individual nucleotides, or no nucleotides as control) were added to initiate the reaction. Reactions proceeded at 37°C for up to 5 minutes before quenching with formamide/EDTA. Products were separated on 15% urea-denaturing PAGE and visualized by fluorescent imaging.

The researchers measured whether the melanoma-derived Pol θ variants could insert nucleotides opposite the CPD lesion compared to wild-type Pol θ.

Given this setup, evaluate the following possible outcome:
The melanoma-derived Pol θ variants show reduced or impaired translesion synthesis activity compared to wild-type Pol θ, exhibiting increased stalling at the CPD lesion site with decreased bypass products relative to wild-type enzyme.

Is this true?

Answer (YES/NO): NO